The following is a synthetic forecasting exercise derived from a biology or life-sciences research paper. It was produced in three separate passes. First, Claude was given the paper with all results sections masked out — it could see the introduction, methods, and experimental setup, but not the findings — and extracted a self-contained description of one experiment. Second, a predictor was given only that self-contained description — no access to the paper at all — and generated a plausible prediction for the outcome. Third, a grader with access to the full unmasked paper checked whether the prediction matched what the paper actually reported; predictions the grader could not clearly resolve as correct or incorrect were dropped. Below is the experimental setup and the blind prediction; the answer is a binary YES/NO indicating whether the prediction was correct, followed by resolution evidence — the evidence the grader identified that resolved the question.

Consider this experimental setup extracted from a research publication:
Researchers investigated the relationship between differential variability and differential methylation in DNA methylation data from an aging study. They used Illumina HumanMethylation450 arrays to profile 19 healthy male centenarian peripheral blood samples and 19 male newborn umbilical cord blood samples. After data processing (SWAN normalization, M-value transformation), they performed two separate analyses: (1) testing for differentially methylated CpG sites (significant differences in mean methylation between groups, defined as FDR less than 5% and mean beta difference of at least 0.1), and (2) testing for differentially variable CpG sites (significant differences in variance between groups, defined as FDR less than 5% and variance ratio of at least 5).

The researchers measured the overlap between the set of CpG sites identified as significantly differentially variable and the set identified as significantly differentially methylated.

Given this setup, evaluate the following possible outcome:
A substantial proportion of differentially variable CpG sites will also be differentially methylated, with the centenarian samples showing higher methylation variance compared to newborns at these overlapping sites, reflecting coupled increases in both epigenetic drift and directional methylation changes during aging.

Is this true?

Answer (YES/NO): NO